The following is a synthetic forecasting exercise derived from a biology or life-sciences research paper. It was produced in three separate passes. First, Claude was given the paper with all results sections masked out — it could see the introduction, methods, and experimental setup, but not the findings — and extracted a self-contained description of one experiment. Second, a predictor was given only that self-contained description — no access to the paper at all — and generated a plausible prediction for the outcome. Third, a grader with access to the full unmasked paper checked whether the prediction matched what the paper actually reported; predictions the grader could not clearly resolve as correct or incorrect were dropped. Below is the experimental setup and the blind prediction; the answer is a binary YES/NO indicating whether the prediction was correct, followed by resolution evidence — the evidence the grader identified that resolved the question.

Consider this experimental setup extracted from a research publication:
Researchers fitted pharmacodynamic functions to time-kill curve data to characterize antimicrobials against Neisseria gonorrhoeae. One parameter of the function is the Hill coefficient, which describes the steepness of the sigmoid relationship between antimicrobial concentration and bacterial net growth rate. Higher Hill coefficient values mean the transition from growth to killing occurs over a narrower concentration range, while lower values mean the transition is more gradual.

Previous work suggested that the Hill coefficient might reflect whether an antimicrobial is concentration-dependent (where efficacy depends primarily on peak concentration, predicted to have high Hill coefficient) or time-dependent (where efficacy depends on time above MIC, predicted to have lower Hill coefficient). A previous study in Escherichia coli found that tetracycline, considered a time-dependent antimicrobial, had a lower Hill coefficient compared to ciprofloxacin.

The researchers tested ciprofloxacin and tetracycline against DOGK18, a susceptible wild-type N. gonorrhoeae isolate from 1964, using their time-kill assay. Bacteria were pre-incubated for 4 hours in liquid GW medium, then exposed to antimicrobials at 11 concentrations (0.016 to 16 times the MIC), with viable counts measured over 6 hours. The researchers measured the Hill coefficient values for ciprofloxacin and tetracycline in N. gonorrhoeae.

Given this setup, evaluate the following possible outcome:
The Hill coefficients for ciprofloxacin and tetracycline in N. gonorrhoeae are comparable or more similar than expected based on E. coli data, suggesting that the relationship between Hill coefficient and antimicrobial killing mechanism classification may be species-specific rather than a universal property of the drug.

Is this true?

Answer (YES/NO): YES